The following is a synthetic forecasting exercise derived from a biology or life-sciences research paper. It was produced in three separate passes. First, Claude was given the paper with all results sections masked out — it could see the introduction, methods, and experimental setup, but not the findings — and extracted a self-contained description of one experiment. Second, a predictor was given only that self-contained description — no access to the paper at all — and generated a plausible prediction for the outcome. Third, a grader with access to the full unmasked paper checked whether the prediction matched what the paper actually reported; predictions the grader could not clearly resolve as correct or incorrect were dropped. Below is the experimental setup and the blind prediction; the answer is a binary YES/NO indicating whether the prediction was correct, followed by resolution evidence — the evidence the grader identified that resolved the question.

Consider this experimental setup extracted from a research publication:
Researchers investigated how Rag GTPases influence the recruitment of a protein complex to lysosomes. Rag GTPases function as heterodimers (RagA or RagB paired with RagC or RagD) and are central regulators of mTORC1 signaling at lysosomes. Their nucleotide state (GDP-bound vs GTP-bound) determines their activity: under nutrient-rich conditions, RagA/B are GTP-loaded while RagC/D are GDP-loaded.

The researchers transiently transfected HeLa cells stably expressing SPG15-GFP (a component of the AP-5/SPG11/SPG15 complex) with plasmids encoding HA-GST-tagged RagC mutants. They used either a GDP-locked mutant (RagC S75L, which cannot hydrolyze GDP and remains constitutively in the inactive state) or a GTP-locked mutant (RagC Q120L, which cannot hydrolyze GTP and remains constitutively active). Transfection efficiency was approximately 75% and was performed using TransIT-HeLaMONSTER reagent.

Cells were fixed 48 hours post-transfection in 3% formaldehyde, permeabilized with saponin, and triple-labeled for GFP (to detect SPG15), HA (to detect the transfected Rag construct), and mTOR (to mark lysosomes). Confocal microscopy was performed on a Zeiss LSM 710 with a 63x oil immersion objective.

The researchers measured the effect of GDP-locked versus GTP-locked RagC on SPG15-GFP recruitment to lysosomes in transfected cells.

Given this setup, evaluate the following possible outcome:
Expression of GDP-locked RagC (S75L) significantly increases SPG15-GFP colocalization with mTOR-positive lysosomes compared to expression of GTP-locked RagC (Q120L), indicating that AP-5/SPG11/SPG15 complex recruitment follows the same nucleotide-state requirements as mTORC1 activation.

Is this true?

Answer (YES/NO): NO